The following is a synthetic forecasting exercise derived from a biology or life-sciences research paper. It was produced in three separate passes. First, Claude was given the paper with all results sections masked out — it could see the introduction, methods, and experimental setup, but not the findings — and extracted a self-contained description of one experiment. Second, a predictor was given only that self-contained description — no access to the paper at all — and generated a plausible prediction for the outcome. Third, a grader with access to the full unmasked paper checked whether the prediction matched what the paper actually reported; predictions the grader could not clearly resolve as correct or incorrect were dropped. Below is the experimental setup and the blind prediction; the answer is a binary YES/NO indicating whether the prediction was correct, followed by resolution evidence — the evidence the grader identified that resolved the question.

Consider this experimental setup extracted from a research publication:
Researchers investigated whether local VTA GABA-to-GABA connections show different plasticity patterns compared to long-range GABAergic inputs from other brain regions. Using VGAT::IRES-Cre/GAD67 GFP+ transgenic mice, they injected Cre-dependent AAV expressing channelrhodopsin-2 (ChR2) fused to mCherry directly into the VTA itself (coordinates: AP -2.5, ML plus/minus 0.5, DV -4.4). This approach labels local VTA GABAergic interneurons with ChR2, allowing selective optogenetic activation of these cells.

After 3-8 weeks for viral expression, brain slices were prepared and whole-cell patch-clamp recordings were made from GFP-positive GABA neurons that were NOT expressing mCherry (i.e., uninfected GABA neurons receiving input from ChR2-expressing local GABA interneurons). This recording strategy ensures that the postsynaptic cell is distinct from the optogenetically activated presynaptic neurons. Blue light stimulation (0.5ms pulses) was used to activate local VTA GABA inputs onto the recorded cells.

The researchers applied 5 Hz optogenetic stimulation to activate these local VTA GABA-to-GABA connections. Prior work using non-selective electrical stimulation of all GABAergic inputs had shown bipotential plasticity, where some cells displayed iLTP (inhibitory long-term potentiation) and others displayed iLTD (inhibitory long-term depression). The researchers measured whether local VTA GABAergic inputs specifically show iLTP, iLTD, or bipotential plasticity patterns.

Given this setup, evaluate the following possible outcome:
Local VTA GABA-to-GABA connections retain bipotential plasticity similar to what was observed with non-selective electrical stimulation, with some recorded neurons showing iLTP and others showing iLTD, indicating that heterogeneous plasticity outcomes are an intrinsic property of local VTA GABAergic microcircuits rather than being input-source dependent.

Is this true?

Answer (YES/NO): NO